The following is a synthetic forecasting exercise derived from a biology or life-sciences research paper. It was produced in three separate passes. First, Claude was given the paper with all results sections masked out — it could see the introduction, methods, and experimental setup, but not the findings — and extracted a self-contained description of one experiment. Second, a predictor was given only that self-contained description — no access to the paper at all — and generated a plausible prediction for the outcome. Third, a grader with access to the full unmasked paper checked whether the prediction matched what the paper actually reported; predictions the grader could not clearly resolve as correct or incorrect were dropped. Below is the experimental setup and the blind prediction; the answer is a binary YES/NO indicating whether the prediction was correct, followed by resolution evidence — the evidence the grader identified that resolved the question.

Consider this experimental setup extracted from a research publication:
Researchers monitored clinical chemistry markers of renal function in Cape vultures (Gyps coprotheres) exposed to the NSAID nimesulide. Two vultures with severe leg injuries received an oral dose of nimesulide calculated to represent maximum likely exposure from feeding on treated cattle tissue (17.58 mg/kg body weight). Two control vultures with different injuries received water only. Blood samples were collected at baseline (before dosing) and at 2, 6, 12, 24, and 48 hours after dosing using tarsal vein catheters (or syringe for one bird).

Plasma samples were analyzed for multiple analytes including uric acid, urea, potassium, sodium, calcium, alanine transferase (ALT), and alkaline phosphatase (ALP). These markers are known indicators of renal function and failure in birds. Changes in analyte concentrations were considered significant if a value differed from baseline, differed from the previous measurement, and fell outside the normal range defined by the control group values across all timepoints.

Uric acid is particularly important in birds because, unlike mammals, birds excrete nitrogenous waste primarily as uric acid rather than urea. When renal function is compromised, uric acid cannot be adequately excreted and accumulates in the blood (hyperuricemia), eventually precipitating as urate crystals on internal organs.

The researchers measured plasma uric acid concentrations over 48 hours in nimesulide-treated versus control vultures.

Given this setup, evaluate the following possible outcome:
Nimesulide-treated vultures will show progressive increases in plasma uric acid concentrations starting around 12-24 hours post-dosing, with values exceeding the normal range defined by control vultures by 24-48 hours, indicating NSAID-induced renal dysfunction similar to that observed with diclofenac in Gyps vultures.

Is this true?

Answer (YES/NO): YES